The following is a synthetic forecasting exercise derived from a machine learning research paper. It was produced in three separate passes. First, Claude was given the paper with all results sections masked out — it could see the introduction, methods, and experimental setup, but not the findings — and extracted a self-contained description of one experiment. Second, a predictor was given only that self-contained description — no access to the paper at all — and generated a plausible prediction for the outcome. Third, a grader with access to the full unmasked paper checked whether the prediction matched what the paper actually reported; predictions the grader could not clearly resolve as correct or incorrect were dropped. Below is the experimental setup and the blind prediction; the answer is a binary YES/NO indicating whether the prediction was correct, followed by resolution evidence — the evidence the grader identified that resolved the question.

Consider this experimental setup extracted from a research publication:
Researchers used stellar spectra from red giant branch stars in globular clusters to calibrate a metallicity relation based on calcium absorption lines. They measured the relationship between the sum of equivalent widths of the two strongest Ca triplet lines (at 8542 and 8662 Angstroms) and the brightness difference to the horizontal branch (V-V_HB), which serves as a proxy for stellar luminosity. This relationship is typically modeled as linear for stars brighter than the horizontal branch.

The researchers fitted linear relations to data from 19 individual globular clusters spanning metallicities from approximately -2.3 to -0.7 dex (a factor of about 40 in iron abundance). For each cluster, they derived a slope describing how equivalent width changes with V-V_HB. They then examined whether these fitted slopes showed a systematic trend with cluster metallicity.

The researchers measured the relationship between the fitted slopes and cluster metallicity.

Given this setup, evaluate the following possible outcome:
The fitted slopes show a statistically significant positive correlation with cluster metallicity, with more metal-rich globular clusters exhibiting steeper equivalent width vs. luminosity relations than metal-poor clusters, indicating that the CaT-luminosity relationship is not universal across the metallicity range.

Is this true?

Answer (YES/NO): NO